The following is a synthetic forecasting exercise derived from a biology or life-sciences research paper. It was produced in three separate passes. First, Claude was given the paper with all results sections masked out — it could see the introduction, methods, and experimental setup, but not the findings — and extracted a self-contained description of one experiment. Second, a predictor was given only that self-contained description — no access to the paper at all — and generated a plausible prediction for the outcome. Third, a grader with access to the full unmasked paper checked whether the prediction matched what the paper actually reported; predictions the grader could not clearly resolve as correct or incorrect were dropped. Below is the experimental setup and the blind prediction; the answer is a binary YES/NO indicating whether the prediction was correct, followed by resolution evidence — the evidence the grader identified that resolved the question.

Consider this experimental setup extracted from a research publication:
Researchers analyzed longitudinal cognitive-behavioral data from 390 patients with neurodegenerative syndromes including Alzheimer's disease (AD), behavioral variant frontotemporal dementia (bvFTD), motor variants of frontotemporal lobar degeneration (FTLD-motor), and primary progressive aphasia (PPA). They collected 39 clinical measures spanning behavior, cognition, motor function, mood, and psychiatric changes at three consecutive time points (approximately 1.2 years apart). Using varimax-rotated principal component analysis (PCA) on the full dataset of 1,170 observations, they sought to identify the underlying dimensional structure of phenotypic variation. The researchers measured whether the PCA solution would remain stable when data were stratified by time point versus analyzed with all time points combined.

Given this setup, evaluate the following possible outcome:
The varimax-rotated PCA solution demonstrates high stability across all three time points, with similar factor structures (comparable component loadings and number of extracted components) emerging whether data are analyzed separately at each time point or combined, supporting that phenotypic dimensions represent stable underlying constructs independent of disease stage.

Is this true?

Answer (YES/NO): YES